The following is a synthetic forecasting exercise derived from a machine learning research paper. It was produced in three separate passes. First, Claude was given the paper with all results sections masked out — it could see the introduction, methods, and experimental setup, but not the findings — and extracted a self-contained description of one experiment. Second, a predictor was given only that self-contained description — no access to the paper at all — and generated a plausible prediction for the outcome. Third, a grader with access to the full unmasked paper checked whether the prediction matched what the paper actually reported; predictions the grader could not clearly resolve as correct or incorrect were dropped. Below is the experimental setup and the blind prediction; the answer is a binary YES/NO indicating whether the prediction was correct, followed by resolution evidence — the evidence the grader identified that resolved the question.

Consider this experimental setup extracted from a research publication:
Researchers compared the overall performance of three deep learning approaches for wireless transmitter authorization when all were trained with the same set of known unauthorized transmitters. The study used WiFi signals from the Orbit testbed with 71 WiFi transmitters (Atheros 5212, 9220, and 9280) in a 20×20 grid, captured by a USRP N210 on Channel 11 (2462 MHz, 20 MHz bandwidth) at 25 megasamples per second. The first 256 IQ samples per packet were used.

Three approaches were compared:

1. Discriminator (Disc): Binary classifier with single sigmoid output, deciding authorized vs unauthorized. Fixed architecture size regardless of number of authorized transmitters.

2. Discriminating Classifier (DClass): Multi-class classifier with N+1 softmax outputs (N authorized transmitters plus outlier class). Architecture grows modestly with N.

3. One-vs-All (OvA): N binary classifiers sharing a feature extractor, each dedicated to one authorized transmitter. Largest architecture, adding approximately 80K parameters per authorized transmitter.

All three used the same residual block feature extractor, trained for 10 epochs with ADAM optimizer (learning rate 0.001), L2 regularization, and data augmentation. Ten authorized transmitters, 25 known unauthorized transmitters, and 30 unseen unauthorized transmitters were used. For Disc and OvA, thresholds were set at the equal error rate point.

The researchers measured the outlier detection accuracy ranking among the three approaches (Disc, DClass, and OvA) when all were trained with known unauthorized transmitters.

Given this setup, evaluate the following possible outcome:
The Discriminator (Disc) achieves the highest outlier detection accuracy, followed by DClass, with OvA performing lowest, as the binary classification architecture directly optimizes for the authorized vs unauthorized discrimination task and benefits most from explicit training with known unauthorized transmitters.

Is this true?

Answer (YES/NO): NO